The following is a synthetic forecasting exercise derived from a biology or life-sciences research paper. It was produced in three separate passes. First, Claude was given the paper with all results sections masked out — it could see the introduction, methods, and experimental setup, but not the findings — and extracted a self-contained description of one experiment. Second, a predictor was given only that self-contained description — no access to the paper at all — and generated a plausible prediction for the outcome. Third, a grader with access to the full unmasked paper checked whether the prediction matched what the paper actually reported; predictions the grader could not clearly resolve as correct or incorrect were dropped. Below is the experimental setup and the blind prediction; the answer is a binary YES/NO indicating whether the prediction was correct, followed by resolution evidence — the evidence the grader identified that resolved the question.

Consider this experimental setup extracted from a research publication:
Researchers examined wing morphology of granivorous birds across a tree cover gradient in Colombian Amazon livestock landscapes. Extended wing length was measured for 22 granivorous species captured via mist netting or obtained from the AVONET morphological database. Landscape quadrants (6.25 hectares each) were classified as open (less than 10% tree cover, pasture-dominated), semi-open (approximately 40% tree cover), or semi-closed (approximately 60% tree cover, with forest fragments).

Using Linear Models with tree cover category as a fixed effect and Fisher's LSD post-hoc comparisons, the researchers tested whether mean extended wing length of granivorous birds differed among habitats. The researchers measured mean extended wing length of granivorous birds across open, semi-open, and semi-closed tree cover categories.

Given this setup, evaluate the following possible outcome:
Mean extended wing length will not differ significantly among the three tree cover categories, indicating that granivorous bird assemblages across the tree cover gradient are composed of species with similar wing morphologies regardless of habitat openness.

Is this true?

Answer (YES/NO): NO